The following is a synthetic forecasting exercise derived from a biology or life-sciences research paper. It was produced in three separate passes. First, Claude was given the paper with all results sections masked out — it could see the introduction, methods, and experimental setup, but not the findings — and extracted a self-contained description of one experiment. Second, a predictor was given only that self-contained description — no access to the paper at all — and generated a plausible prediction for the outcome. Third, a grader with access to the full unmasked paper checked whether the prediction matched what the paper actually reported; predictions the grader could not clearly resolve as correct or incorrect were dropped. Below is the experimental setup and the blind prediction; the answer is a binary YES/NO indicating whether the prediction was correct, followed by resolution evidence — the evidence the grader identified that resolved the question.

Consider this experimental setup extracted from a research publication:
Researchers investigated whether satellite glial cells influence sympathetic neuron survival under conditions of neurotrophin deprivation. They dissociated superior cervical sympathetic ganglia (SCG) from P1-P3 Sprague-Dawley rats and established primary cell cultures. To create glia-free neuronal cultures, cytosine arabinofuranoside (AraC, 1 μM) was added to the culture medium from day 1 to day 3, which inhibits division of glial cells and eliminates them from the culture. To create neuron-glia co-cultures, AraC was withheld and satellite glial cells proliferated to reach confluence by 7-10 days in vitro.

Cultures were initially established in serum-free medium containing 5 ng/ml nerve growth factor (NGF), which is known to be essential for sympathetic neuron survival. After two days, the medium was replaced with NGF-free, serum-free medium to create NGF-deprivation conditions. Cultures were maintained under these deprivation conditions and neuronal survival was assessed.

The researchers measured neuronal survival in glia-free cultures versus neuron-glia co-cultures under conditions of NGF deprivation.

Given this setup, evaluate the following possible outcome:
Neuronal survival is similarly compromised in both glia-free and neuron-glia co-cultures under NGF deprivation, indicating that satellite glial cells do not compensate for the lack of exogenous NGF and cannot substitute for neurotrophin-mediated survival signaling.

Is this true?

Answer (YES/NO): NO